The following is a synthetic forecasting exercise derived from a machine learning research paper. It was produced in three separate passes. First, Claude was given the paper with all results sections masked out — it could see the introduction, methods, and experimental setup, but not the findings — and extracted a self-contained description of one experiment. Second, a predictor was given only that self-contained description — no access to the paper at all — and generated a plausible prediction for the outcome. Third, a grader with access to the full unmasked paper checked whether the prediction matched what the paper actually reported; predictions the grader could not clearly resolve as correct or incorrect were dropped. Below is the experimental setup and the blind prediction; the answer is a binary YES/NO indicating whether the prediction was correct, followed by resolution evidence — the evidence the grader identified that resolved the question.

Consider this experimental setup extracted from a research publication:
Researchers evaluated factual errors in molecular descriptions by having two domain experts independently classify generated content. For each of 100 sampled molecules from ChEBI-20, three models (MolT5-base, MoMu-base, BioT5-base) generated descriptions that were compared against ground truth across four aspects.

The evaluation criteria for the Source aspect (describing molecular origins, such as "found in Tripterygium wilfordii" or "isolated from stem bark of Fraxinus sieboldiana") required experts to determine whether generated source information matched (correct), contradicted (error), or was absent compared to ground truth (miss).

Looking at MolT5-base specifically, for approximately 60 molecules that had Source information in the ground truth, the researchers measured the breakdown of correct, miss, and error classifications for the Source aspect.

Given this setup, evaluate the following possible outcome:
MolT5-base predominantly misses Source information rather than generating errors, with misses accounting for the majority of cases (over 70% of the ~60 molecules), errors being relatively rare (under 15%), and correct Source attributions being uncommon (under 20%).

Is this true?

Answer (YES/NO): NO